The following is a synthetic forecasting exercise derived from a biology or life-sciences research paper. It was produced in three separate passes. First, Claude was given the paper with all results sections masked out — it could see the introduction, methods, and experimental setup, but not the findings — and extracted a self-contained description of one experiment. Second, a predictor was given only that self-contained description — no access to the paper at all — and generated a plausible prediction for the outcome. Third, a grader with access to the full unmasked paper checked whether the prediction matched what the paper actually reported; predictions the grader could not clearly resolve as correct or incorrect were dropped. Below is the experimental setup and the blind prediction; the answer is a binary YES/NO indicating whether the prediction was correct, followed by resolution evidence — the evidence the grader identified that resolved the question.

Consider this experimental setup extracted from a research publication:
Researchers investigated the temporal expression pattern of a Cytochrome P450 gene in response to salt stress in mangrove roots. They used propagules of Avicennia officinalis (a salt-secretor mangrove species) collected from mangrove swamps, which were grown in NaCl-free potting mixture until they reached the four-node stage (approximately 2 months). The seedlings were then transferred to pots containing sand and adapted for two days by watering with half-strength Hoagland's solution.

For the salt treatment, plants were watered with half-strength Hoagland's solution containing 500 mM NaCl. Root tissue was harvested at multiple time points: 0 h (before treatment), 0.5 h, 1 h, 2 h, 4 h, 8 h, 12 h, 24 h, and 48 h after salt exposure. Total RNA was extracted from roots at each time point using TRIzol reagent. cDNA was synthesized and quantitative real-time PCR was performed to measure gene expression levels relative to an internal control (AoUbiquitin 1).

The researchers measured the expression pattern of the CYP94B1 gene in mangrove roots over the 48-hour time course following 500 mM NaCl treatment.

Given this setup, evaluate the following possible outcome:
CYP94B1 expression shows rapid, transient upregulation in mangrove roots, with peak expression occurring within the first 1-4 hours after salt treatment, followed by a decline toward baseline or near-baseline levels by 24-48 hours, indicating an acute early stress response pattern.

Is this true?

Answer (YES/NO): NO